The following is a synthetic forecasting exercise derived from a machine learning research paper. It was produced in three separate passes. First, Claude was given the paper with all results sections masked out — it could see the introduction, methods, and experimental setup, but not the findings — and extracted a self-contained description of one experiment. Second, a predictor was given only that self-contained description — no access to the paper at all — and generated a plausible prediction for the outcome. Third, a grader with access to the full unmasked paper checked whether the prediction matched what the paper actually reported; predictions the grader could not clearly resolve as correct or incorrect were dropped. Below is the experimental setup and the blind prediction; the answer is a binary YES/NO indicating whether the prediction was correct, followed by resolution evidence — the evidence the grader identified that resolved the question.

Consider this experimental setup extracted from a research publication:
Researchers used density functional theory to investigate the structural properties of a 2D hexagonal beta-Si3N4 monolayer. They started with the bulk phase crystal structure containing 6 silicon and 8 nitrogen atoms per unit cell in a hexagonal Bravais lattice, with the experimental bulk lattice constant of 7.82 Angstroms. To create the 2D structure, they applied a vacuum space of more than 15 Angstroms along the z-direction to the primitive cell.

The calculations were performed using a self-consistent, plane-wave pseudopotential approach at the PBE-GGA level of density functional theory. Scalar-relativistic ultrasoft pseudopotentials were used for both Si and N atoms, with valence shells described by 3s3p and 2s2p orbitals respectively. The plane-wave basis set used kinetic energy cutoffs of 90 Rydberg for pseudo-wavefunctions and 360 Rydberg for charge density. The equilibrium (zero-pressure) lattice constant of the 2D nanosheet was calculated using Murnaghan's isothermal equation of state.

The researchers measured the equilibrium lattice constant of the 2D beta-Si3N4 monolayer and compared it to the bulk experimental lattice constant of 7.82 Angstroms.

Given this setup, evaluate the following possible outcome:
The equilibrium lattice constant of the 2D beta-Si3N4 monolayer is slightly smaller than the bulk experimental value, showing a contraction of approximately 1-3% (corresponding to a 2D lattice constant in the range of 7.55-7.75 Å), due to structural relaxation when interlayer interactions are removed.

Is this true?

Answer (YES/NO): NO